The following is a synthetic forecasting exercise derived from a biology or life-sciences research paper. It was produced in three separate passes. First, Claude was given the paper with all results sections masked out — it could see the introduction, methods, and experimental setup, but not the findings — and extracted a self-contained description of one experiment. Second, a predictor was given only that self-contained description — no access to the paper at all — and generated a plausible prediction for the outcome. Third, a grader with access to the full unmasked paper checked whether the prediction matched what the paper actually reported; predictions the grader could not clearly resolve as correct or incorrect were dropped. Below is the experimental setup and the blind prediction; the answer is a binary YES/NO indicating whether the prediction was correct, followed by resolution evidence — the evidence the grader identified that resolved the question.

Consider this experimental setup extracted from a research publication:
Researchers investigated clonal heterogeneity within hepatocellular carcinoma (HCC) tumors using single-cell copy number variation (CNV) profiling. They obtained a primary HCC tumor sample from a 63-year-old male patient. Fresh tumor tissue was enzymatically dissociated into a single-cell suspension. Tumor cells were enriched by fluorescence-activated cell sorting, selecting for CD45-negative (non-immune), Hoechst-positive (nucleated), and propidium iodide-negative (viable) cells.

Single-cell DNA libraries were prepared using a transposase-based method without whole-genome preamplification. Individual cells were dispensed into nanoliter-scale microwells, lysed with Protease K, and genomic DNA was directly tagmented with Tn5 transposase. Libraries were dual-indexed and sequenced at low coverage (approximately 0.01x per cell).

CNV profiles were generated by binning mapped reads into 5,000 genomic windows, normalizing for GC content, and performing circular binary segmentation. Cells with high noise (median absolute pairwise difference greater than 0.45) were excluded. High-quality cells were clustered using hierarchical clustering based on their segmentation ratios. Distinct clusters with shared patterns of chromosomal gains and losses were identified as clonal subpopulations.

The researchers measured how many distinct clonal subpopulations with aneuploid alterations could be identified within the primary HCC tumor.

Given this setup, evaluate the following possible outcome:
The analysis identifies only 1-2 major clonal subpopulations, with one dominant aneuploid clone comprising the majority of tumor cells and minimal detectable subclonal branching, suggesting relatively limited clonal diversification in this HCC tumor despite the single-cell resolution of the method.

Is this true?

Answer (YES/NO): YES